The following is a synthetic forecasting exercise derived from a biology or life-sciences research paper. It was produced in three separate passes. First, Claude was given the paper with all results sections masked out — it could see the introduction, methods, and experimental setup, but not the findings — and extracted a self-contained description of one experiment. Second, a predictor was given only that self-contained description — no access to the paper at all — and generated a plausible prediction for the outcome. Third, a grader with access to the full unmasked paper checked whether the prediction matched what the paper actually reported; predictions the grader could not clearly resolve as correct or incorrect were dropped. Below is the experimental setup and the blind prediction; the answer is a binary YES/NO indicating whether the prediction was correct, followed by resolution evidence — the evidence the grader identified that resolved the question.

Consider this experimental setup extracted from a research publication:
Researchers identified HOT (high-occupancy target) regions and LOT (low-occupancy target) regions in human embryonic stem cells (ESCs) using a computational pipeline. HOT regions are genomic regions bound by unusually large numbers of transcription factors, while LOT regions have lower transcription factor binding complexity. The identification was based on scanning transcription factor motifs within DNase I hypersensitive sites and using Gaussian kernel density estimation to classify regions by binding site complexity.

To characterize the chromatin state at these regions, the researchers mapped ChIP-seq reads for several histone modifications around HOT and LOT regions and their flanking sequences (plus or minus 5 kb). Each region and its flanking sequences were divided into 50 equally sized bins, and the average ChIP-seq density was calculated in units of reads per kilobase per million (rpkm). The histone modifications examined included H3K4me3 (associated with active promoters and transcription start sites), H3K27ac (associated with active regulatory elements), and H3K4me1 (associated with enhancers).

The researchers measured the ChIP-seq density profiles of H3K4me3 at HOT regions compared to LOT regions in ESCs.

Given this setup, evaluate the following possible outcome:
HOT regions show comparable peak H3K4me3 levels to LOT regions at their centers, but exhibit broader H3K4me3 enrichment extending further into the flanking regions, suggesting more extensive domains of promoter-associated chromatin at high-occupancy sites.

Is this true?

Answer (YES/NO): NO